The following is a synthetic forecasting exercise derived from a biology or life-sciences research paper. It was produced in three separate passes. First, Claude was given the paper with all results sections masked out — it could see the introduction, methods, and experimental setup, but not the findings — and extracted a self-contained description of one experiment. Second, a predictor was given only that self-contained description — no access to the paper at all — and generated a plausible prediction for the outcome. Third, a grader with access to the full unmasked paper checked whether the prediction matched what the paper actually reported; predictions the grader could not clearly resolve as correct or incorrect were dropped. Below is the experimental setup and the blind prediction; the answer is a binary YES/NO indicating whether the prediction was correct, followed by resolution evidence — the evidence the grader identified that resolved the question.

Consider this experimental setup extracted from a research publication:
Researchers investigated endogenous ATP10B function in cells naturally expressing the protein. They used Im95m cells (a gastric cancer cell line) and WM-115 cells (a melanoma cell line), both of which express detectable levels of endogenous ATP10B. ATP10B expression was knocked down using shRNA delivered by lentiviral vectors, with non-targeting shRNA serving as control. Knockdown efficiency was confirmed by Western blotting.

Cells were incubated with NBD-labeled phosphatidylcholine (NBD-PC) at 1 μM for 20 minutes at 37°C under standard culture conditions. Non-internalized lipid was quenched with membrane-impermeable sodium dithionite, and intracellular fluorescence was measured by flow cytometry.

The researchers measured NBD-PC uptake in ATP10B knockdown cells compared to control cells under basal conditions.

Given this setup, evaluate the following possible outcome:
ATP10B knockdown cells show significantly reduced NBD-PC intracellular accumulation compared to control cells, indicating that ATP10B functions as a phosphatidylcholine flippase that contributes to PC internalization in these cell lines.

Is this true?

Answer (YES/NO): YES